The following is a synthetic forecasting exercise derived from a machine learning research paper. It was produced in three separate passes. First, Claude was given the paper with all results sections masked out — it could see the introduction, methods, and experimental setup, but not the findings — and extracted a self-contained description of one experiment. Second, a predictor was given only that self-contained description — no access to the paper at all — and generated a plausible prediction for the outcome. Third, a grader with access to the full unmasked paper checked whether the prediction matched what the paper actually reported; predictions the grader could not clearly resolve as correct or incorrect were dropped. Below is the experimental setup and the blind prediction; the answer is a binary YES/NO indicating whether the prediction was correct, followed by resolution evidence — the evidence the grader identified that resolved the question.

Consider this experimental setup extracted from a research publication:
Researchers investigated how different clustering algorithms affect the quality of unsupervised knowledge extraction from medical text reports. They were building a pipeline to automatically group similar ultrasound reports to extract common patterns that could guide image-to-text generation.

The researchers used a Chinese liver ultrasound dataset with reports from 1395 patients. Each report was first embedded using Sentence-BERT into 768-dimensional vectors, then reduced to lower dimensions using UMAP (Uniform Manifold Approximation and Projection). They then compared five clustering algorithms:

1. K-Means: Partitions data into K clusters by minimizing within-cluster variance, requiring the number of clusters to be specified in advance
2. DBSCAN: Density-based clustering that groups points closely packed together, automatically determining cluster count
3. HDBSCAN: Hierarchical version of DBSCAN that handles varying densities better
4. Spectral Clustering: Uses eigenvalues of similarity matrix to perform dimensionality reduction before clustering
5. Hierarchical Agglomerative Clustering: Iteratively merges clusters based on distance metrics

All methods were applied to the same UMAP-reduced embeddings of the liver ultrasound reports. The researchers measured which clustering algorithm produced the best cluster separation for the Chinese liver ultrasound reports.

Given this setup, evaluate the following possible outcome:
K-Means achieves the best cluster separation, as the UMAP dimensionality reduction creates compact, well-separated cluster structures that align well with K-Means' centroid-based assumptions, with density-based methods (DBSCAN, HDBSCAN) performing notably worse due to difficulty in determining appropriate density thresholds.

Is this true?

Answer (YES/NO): YES